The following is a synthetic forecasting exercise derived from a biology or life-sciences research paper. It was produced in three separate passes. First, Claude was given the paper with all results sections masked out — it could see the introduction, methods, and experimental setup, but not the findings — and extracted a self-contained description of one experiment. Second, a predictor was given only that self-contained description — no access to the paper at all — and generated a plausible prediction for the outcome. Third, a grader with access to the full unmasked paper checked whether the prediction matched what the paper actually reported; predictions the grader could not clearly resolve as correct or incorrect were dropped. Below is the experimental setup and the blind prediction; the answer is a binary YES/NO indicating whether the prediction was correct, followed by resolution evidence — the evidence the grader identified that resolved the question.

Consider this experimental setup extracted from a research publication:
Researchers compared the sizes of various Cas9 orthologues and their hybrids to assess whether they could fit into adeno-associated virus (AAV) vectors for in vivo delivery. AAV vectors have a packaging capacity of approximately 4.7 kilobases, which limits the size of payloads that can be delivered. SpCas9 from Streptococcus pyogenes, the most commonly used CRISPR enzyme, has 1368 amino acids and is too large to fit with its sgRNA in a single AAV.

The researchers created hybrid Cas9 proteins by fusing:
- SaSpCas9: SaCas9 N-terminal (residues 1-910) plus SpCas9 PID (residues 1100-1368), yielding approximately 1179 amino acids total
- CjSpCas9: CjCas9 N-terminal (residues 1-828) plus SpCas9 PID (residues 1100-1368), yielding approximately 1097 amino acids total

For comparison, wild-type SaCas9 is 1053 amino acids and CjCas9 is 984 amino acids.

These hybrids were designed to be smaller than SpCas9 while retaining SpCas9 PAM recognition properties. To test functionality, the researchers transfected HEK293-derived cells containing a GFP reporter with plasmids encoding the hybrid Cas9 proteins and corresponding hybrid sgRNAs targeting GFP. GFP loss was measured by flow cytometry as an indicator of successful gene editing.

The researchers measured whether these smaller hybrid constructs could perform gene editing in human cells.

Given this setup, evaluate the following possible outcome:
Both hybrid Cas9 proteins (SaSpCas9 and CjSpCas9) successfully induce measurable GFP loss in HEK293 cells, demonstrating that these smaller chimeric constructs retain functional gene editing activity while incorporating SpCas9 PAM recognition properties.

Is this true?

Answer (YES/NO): NO